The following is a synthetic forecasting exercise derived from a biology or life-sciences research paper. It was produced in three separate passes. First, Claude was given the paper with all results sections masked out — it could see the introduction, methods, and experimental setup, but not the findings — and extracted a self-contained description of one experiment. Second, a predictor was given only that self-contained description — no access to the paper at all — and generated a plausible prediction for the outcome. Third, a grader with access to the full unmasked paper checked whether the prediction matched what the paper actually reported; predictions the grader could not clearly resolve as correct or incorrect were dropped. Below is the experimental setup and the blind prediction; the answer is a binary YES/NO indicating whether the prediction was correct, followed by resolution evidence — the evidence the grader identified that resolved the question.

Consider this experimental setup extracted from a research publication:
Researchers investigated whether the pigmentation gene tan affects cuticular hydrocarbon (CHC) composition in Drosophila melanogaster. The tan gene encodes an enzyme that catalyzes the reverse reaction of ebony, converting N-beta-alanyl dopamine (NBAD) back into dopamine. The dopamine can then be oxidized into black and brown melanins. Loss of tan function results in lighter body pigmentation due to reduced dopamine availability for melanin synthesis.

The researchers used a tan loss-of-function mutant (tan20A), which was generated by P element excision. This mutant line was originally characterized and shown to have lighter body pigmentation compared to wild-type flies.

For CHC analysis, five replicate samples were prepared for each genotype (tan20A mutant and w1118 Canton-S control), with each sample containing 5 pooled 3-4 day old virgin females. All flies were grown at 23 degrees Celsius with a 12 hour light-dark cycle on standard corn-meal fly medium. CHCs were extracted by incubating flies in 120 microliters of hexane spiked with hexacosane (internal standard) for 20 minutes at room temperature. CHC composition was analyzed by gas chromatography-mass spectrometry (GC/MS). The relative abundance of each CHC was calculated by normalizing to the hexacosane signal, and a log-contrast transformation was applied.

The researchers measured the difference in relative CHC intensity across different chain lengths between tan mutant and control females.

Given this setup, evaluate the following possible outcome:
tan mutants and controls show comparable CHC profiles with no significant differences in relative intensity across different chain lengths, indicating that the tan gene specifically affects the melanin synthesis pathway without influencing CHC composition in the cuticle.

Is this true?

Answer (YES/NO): NO